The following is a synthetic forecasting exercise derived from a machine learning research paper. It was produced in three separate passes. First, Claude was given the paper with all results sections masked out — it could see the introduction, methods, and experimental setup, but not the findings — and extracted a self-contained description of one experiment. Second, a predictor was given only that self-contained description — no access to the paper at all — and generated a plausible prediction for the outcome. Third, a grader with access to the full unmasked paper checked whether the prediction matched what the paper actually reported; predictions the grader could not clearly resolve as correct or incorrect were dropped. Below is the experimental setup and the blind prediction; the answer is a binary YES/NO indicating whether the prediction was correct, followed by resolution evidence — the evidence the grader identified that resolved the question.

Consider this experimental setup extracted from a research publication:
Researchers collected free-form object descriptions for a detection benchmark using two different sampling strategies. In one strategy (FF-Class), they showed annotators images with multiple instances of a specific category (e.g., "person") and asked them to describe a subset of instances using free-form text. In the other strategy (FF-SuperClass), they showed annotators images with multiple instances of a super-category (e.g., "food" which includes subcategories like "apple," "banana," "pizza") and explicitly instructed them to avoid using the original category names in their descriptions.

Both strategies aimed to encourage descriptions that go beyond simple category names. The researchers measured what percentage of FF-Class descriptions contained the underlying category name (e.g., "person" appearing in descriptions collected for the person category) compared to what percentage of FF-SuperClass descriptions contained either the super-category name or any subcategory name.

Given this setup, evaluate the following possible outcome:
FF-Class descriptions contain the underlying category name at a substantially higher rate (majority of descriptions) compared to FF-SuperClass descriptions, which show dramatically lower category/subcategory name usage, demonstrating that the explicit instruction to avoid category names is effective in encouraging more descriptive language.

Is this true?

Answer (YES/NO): NO